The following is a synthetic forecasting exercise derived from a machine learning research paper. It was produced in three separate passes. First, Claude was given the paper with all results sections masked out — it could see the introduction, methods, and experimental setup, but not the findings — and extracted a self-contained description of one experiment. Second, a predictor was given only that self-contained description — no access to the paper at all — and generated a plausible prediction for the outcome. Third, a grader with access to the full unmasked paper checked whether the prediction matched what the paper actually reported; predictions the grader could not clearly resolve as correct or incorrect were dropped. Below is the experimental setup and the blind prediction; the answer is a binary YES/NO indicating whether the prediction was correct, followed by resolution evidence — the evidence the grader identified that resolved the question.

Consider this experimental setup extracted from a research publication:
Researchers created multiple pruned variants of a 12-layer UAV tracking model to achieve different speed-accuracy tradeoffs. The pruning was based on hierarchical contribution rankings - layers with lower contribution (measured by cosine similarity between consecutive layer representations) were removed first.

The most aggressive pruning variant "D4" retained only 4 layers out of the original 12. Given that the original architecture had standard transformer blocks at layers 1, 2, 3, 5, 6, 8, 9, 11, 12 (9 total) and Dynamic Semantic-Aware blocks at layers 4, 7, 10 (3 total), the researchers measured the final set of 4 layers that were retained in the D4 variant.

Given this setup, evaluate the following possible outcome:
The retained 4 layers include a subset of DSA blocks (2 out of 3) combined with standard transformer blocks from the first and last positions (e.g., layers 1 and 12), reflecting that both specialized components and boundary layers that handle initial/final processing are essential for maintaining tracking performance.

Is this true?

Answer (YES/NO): NO